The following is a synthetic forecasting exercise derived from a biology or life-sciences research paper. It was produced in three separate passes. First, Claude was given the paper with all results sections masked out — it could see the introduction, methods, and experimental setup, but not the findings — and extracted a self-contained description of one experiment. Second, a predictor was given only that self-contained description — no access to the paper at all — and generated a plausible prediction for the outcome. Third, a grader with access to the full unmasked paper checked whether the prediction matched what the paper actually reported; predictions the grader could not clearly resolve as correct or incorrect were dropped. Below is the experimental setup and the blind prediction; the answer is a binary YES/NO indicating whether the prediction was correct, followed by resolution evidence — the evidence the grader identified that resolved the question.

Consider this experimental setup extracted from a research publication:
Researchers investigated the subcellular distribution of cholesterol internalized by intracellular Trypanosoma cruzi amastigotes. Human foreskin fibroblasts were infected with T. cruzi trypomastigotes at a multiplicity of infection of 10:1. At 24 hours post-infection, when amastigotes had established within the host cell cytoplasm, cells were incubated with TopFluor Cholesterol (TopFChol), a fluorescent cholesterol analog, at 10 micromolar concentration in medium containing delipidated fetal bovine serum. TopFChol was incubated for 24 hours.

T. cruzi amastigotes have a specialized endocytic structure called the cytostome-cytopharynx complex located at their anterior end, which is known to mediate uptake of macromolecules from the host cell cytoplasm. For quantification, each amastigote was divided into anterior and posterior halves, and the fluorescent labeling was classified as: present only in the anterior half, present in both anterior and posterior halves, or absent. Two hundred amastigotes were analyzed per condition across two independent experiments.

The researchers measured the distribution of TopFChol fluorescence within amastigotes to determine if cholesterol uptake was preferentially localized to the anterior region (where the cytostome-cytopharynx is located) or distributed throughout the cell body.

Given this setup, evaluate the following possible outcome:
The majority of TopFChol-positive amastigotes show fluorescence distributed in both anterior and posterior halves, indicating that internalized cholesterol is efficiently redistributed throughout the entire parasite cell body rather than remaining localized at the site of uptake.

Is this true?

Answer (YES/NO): YES